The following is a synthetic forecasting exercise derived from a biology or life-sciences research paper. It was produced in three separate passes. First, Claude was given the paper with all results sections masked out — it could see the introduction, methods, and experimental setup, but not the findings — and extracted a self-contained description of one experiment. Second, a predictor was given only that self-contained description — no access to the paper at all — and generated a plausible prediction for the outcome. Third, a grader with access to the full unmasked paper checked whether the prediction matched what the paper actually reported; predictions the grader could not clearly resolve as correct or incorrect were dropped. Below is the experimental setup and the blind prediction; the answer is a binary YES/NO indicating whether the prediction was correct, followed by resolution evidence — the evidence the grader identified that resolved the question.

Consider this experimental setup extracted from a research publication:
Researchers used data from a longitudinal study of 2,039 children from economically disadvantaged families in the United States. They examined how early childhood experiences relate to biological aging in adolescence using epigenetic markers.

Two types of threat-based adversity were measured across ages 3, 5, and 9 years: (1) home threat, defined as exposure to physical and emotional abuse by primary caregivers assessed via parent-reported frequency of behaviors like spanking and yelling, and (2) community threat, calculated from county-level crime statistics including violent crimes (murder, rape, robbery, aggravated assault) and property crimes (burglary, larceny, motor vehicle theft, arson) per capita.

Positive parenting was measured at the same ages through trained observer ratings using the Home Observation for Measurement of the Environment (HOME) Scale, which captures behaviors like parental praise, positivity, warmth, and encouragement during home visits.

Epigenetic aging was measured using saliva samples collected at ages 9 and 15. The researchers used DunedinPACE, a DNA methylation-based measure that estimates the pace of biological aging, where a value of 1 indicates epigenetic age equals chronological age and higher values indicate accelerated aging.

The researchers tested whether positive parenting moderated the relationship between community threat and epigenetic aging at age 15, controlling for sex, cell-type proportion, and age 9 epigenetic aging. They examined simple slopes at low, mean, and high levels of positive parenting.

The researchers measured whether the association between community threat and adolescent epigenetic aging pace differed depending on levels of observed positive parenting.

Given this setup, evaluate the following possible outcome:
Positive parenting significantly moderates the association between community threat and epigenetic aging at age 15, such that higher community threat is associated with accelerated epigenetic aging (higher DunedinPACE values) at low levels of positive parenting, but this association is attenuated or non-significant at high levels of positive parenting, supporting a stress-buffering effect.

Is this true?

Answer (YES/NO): NO